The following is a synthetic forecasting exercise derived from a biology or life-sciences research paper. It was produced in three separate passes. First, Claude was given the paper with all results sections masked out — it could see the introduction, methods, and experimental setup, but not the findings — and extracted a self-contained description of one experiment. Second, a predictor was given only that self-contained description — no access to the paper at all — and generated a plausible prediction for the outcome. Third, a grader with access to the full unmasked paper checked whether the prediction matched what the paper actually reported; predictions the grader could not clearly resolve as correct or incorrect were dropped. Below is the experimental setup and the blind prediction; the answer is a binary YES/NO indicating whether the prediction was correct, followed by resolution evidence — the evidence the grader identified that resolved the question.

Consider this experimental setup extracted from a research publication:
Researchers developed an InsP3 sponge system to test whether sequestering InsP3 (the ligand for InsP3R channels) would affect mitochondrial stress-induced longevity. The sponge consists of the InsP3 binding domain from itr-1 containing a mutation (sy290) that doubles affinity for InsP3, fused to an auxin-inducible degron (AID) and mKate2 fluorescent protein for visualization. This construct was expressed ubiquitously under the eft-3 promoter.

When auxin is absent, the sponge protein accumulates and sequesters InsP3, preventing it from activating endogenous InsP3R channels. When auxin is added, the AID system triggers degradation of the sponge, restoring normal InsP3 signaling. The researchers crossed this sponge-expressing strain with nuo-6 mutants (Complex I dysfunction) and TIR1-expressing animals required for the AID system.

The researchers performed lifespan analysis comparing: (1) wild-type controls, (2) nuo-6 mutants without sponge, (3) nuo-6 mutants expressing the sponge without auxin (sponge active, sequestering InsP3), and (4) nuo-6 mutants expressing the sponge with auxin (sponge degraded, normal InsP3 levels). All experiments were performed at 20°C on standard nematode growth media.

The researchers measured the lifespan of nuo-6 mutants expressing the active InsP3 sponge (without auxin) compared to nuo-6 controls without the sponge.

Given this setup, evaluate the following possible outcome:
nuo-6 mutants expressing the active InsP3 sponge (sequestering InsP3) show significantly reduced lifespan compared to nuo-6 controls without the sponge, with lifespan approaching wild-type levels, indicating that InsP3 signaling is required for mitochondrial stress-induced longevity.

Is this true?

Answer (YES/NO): NO